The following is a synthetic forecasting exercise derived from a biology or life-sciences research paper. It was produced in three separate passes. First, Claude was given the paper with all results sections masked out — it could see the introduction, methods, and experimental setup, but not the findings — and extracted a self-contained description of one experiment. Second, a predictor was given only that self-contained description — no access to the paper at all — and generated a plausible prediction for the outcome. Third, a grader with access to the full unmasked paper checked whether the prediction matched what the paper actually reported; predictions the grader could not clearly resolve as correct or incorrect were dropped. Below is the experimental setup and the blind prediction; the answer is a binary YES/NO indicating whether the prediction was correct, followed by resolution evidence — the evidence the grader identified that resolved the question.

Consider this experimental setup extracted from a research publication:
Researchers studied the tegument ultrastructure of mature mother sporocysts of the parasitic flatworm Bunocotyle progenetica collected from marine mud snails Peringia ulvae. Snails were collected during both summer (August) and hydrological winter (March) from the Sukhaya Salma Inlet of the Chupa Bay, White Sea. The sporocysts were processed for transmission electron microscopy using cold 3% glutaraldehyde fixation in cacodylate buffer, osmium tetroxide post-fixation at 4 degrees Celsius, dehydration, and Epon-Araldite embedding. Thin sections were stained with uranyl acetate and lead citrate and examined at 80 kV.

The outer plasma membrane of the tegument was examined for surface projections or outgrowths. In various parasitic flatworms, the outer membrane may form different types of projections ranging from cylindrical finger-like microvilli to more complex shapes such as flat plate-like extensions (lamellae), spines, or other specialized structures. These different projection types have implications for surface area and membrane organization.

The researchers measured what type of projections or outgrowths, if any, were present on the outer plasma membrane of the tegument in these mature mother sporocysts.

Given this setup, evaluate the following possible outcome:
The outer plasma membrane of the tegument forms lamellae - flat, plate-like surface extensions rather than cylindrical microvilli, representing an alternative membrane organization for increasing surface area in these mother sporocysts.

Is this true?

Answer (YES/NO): NO